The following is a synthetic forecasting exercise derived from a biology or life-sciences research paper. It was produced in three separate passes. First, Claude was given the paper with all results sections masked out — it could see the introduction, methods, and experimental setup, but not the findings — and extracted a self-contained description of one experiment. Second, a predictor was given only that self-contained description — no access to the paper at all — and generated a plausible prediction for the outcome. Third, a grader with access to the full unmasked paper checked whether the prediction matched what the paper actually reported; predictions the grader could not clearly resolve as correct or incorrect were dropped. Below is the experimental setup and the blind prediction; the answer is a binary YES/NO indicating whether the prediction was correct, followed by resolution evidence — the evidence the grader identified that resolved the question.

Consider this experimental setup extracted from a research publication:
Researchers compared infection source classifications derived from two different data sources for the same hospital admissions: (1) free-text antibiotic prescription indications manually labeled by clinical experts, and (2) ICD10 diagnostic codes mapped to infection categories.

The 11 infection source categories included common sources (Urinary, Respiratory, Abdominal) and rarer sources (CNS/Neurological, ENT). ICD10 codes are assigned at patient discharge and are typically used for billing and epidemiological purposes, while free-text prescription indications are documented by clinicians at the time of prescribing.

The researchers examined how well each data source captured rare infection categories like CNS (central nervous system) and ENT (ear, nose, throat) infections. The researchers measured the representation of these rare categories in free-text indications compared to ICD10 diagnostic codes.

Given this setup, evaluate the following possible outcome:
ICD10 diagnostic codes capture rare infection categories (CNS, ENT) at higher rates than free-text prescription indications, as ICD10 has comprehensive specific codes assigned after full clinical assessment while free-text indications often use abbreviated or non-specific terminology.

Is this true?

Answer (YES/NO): NO